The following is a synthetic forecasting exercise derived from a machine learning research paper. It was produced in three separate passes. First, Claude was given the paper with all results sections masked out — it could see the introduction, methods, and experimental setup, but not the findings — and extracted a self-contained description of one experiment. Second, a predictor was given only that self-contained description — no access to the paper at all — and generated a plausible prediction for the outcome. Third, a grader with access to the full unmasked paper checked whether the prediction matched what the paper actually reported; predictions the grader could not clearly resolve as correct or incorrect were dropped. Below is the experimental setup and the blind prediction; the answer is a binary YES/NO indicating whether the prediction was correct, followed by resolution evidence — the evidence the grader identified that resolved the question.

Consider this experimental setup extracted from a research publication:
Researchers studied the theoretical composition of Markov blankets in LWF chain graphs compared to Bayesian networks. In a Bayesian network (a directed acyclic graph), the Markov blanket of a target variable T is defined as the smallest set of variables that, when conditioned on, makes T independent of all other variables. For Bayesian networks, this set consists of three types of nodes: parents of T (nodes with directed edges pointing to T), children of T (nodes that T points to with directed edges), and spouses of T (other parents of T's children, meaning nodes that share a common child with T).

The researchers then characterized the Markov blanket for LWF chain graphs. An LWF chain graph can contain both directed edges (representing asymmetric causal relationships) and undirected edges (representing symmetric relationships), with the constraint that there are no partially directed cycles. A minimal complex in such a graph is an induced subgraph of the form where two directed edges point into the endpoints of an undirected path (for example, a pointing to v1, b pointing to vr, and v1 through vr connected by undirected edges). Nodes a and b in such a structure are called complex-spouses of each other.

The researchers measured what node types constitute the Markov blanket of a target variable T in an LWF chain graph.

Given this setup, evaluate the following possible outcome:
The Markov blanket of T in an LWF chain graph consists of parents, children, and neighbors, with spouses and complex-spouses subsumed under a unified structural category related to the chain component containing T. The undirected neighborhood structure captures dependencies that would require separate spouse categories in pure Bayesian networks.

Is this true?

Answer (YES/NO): NO